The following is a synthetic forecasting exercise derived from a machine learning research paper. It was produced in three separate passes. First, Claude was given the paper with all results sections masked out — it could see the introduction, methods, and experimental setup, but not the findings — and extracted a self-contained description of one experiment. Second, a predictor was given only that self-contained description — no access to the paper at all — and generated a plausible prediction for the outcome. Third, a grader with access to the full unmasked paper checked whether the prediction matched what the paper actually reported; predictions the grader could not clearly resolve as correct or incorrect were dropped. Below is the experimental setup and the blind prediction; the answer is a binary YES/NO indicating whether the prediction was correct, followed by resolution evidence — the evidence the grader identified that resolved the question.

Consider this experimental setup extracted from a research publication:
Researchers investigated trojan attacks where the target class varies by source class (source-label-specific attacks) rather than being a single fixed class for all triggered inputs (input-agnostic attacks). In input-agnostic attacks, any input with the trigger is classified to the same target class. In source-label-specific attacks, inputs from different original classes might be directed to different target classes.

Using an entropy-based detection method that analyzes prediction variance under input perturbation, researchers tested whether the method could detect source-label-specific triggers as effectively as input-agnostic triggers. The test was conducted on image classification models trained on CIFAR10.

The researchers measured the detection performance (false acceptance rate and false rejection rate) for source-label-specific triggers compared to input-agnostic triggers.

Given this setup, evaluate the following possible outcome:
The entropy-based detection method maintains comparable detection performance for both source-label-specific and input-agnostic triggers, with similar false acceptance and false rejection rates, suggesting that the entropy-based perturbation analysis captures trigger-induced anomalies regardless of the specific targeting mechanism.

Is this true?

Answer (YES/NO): NO